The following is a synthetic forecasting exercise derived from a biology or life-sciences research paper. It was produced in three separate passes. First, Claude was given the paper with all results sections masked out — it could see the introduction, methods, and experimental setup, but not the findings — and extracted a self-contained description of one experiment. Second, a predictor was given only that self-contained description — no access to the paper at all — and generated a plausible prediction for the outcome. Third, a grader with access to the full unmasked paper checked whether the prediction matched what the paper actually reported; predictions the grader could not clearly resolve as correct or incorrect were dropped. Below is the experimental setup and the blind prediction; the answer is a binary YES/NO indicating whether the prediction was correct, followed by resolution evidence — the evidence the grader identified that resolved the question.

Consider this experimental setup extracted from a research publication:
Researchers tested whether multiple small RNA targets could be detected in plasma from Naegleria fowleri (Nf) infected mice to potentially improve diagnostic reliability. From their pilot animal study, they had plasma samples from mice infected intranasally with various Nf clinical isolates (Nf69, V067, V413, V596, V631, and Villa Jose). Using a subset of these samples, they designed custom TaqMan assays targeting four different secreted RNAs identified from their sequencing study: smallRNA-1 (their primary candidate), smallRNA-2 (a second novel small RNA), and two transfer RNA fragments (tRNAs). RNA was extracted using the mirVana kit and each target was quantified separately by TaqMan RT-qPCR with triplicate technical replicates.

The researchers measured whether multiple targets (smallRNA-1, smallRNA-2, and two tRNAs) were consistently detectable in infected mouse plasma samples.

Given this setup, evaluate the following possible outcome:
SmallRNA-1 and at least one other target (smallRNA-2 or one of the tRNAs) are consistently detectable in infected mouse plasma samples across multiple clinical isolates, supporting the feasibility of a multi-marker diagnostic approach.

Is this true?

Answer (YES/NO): YES